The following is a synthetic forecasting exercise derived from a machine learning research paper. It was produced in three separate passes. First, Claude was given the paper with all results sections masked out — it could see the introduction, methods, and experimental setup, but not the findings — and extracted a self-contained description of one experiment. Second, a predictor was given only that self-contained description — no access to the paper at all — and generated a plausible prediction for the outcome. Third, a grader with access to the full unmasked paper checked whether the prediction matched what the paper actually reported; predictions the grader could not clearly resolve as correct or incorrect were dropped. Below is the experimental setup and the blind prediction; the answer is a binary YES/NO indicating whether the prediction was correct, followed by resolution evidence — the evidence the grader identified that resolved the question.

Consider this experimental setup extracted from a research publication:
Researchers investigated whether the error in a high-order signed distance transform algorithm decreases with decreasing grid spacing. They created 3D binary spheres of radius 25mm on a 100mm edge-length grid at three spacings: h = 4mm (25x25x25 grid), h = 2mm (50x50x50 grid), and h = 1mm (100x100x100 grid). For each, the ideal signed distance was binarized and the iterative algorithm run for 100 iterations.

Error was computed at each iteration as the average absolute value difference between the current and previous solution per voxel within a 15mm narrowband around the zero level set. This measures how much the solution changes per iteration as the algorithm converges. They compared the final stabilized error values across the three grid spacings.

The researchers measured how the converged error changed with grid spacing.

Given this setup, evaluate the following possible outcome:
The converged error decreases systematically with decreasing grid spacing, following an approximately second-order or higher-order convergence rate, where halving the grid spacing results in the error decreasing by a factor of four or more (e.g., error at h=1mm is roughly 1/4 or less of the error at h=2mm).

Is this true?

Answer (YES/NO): NO